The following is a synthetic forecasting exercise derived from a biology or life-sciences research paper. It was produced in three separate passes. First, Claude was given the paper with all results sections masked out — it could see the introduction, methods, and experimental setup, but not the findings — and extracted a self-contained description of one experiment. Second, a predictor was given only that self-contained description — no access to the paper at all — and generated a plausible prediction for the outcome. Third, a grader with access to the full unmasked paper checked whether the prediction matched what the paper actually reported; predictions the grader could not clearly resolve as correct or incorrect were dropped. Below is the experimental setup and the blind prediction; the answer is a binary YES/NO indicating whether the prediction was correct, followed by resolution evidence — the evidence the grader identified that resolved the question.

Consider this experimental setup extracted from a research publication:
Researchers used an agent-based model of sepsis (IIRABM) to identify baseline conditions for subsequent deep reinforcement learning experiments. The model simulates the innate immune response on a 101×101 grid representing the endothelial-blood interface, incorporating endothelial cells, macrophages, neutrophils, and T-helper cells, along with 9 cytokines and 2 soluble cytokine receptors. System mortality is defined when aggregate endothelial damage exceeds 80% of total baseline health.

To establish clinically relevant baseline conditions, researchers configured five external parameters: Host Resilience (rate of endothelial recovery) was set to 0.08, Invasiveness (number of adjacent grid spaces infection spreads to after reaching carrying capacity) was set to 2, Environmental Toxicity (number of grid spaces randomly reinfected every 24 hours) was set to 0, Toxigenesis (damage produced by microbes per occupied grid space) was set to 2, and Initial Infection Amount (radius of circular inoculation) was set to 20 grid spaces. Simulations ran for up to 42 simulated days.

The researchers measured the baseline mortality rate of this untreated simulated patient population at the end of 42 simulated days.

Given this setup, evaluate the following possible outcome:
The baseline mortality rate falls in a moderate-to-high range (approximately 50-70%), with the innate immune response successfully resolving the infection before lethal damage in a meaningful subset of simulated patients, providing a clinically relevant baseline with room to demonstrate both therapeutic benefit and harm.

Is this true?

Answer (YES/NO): NO